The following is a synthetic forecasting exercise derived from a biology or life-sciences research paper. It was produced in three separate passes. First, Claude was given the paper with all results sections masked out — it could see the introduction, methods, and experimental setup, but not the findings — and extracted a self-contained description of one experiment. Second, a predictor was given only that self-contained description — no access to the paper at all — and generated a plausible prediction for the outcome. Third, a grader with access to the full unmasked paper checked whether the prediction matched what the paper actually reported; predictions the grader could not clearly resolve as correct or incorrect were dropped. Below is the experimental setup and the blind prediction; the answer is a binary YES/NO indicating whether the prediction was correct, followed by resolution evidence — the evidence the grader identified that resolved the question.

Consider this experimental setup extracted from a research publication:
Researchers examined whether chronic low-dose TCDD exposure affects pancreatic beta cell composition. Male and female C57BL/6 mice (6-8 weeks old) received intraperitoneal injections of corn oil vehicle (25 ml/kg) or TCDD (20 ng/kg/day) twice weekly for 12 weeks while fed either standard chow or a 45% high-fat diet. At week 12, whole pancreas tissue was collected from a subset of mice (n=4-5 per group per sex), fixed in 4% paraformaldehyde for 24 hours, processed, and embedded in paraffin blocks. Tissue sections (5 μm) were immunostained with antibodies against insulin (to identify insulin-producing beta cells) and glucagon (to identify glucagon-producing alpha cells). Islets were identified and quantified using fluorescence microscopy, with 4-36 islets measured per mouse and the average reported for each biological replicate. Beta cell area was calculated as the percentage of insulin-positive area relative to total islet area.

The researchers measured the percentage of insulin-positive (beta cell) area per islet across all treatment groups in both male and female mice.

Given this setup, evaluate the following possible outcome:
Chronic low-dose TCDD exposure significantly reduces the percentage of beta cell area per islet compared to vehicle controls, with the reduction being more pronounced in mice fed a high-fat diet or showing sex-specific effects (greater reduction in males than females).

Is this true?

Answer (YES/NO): NO